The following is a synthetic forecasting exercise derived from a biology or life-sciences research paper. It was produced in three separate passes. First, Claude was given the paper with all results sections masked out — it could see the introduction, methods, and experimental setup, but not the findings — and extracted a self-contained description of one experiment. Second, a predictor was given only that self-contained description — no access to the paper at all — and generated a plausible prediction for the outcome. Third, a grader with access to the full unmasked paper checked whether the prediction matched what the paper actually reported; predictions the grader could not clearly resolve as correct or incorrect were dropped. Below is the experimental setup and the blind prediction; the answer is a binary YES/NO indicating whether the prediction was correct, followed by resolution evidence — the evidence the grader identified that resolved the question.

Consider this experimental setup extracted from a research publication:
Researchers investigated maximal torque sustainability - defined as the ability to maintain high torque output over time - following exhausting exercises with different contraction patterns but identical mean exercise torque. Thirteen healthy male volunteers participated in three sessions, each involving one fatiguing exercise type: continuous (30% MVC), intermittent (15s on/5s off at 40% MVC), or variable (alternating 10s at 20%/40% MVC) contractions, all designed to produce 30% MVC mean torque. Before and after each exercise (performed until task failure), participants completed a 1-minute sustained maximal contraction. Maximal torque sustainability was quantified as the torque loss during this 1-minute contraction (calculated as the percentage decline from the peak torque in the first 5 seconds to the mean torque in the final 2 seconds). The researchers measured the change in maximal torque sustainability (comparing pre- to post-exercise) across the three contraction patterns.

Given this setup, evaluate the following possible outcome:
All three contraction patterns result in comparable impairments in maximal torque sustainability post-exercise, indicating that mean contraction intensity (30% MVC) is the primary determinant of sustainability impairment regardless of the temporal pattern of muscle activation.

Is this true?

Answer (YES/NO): YES